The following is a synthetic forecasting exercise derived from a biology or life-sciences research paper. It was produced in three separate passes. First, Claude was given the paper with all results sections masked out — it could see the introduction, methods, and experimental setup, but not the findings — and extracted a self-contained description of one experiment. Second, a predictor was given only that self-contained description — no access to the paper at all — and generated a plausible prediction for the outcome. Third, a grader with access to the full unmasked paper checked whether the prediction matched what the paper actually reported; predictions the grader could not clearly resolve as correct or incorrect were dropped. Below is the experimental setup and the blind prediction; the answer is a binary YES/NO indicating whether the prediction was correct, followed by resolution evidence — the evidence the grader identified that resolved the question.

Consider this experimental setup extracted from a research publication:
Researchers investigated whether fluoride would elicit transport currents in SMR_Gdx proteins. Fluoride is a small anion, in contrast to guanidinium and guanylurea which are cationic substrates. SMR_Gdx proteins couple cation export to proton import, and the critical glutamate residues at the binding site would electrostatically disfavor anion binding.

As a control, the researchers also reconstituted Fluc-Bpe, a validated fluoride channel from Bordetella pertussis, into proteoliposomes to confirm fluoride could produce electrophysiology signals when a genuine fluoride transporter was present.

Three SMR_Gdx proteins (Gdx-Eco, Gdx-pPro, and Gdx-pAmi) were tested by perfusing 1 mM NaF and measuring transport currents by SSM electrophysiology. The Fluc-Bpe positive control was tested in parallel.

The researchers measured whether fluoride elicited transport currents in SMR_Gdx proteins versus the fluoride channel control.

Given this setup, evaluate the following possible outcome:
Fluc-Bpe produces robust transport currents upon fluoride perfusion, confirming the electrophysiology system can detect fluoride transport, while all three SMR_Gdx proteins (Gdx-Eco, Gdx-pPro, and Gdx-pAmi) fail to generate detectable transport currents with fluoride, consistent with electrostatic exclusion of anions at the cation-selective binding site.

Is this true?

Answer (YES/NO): YES